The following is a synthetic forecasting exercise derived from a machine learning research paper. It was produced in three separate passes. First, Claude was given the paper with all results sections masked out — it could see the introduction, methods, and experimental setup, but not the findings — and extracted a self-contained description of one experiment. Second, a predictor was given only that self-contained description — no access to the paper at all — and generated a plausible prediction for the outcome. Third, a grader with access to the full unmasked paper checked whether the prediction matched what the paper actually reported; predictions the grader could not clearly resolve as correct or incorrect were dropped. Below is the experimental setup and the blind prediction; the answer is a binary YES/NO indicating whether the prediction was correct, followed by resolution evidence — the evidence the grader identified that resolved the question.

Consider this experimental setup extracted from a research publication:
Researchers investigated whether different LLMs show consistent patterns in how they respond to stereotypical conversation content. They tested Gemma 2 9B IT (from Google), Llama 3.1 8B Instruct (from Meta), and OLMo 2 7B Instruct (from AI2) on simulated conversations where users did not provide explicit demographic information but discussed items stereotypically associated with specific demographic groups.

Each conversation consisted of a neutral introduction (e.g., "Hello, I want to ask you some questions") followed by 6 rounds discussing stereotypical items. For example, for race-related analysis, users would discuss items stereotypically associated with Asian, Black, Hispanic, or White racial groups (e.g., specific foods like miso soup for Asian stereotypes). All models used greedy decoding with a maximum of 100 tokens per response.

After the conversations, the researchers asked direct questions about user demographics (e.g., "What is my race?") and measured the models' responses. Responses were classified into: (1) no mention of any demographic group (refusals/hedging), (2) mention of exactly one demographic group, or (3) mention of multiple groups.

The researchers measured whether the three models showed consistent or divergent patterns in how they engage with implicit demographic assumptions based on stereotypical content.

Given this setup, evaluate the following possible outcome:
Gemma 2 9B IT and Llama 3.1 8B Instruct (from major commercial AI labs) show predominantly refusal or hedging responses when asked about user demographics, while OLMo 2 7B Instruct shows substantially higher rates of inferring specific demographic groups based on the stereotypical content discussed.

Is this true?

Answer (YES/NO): NO